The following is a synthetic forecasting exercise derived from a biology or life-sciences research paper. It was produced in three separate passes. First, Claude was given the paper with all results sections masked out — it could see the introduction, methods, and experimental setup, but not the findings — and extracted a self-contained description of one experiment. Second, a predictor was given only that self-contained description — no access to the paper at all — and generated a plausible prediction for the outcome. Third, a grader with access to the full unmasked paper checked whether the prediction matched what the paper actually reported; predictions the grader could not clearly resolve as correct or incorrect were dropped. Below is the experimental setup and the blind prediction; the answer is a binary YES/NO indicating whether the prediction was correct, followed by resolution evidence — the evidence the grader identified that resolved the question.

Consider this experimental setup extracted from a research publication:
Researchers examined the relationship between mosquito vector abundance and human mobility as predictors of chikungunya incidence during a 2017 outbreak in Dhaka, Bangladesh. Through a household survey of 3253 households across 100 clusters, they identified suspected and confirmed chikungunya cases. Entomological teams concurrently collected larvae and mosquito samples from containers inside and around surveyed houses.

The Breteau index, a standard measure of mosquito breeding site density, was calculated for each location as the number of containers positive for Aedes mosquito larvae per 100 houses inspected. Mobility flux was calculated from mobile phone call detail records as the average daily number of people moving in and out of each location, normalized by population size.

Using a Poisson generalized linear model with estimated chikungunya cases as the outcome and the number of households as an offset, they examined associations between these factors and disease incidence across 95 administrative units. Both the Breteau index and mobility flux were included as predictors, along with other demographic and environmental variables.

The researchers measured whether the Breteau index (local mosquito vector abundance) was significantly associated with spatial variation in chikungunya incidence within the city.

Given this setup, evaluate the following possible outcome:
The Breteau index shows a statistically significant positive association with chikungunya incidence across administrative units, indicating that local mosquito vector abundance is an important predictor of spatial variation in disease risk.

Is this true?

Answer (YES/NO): YES